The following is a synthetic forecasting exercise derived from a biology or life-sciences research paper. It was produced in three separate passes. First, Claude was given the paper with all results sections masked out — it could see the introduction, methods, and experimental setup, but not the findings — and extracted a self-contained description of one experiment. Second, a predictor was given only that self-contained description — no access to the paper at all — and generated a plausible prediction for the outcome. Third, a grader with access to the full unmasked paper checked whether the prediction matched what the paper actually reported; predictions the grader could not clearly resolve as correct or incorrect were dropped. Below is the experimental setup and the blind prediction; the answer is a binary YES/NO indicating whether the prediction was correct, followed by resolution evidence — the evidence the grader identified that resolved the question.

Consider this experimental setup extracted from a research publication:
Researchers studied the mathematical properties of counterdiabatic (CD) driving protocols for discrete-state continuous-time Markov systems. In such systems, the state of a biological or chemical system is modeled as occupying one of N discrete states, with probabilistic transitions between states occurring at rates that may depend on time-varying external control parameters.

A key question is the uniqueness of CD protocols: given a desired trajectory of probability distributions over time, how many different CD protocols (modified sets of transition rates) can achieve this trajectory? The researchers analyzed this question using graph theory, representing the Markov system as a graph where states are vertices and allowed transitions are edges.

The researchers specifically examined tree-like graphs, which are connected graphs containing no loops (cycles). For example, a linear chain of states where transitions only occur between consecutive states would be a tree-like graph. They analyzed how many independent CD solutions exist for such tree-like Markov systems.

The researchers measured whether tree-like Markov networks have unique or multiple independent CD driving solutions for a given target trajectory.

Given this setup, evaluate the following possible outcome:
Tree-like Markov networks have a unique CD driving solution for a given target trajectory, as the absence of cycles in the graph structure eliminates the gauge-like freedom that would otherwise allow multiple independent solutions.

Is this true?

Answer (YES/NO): YES